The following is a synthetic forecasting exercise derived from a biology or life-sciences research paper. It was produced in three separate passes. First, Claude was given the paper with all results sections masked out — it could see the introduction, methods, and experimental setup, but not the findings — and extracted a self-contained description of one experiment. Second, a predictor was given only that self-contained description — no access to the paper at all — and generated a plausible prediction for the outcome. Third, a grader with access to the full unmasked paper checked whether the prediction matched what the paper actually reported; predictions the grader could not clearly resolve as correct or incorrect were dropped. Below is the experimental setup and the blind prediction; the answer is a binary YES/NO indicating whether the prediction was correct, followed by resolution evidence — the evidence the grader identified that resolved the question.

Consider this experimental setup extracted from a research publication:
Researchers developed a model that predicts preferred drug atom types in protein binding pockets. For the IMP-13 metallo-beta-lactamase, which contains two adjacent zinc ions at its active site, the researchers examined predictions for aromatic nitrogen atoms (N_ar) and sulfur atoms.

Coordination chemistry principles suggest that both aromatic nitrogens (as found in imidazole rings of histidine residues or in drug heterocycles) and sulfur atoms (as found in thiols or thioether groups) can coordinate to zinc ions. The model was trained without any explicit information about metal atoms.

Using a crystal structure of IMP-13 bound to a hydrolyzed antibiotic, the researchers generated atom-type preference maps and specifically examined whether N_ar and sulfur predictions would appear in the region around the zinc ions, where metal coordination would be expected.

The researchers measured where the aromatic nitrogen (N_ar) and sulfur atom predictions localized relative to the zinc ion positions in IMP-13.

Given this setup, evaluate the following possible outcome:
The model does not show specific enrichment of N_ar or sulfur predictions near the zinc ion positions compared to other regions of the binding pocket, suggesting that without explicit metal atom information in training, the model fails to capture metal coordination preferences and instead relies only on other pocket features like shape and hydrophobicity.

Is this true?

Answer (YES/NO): NO